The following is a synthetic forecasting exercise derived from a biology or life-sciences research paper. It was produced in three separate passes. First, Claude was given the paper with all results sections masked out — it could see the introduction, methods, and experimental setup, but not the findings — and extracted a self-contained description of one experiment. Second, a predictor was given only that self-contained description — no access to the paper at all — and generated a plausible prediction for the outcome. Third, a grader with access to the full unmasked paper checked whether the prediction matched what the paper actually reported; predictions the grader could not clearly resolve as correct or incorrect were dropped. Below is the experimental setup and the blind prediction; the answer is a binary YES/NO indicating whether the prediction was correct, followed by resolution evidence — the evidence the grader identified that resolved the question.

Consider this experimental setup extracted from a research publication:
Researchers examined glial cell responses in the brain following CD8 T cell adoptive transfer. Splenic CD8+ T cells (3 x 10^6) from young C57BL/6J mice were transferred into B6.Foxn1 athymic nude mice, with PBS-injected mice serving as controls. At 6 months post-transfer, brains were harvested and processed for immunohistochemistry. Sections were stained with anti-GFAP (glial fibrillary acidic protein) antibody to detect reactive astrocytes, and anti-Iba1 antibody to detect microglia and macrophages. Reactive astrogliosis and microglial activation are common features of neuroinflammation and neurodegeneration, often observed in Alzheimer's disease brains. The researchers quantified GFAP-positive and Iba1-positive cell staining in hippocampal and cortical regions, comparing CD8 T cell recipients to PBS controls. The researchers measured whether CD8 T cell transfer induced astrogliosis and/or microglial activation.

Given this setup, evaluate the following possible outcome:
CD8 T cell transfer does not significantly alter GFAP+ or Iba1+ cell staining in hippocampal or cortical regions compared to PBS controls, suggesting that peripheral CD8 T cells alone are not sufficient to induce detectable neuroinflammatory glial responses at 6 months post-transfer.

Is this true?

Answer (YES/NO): NO